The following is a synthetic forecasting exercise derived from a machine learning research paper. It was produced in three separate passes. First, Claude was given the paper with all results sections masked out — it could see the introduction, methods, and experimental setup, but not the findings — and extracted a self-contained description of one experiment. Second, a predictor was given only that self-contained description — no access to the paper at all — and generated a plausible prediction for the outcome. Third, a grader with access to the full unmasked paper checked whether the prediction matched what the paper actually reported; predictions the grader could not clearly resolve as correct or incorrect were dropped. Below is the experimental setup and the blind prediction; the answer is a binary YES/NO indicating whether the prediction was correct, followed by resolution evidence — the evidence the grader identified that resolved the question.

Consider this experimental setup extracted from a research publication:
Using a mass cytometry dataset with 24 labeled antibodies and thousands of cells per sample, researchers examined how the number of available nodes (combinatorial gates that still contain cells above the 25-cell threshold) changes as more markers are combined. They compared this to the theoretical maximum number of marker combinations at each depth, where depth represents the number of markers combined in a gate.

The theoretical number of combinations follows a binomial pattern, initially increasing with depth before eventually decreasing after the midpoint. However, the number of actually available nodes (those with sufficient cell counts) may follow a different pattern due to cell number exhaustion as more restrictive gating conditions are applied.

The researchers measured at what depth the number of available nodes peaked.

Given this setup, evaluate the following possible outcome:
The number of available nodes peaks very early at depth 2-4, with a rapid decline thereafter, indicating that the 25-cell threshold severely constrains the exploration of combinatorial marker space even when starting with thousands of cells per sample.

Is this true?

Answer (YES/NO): NO